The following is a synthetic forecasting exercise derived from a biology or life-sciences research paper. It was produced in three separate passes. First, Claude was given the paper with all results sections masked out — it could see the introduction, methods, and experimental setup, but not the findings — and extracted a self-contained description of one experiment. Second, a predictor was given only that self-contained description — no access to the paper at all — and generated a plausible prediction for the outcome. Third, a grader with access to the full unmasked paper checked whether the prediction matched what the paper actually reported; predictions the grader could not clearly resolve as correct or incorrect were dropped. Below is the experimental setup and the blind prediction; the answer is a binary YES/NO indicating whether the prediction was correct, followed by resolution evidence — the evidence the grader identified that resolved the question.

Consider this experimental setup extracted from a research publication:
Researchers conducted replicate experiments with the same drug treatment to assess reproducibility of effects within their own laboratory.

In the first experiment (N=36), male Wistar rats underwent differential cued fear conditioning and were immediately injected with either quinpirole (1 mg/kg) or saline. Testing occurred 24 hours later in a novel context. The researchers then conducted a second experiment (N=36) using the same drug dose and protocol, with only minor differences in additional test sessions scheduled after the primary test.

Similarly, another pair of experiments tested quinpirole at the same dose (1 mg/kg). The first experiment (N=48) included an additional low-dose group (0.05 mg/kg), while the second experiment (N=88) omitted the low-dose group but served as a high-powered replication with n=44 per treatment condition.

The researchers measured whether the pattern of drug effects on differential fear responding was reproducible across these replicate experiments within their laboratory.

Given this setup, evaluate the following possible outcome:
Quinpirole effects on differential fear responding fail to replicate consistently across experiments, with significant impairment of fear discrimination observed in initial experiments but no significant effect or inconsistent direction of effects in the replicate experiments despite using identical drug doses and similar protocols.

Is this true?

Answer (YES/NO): NO